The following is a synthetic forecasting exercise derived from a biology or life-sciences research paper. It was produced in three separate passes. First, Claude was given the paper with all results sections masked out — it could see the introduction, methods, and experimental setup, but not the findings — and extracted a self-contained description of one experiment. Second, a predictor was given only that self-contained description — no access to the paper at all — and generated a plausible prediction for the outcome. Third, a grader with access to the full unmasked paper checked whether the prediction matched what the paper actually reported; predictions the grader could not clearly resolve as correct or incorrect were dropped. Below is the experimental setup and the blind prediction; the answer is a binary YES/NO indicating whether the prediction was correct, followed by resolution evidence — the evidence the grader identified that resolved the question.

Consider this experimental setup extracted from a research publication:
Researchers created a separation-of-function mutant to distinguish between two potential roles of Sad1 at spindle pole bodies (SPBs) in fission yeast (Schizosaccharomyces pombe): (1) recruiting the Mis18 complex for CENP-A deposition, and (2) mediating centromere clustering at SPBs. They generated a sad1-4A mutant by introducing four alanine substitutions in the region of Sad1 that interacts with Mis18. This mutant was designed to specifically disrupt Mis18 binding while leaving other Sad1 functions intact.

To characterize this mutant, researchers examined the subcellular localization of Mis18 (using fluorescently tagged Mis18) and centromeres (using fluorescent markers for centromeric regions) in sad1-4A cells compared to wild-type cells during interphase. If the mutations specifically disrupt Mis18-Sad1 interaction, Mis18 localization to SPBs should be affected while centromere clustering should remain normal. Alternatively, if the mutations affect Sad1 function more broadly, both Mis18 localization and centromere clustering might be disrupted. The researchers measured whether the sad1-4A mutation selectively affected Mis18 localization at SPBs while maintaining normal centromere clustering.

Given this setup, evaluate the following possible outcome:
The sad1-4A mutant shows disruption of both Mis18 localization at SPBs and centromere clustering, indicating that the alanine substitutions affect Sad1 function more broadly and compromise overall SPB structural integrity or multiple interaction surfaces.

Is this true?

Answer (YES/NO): NO